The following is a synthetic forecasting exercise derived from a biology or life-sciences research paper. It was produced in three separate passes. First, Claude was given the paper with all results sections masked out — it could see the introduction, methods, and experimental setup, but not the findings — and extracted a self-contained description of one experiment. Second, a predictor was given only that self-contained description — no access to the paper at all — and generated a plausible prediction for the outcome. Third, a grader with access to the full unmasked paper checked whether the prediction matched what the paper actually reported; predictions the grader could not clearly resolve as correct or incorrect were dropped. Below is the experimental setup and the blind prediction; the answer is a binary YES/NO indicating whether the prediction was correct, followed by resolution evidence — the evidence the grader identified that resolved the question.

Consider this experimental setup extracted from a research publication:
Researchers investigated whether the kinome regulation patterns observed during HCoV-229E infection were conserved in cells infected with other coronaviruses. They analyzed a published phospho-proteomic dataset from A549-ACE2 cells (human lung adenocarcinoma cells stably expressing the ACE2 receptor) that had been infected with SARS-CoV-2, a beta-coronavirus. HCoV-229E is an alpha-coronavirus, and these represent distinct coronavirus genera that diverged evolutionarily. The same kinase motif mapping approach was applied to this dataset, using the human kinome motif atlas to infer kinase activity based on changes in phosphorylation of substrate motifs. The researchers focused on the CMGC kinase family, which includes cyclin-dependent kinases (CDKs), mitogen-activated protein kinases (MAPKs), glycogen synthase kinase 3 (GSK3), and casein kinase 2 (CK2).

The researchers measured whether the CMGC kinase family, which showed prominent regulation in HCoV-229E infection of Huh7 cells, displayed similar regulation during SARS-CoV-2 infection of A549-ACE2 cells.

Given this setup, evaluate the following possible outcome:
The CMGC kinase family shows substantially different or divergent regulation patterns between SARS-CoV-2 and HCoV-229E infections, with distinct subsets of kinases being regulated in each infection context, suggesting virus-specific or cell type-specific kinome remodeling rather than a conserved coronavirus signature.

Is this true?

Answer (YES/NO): NO